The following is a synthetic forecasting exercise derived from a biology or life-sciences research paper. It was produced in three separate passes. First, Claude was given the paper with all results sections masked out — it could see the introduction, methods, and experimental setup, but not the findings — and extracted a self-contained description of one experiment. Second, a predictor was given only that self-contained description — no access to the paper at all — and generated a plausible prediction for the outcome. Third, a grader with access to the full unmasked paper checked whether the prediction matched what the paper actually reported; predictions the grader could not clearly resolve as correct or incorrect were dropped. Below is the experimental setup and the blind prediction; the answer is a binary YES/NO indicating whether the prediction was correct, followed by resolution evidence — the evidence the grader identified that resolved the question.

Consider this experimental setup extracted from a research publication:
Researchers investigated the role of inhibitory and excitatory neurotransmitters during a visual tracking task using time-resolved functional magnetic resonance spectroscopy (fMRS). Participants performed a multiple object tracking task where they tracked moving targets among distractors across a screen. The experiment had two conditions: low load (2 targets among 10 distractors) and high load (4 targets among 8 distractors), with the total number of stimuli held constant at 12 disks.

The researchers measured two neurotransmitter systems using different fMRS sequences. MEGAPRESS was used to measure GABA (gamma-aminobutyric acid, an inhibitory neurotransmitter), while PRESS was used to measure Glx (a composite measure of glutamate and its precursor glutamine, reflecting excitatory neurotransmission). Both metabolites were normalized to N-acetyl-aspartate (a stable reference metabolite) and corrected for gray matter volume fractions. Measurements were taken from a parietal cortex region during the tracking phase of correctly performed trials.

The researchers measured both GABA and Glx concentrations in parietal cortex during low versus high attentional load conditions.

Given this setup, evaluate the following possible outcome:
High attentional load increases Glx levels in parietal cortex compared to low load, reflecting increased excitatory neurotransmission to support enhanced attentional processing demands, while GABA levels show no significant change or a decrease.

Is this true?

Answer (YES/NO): NO